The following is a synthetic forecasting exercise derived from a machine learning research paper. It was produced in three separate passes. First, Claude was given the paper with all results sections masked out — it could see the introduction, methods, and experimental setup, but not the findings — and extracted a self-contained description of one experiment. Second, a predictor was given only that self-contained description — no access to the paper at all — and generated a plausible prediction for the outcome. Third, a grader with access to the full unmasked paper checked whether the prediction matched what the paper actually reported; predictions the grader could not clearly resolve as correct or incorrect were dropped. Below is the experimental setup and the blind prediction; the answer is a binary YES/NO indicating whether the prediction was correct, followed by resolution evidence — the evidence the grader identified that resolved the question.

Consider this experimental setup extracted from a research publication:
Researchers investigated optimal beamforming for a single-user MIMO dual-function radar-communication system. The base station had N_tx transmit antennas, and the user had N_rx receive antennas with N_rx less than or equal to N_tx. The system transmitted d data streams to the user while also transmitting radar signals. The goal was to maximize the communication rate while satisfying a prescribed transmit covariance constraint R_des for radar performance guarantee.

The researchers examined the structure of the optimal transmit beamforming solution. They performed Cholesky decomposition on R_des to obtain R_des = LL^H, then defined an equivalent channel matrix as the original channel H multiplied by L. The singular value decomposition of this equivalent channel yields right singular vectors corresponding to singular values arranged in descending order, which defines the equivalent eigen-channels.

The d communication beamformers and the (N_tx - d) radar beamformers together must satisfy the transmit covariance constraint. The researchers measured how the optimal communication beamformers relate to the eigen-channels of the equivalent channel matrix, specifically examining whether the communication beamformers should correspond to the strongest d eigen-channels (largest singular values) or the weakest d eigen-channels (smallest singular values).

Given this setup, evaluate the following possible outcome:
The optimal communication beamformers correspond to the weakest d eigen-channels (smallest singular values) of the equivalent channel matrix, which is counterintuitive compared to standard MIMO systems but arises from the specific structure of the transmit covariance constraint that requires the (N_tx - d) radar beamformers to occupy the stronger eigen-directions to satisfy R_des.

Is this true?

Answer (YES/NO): NO